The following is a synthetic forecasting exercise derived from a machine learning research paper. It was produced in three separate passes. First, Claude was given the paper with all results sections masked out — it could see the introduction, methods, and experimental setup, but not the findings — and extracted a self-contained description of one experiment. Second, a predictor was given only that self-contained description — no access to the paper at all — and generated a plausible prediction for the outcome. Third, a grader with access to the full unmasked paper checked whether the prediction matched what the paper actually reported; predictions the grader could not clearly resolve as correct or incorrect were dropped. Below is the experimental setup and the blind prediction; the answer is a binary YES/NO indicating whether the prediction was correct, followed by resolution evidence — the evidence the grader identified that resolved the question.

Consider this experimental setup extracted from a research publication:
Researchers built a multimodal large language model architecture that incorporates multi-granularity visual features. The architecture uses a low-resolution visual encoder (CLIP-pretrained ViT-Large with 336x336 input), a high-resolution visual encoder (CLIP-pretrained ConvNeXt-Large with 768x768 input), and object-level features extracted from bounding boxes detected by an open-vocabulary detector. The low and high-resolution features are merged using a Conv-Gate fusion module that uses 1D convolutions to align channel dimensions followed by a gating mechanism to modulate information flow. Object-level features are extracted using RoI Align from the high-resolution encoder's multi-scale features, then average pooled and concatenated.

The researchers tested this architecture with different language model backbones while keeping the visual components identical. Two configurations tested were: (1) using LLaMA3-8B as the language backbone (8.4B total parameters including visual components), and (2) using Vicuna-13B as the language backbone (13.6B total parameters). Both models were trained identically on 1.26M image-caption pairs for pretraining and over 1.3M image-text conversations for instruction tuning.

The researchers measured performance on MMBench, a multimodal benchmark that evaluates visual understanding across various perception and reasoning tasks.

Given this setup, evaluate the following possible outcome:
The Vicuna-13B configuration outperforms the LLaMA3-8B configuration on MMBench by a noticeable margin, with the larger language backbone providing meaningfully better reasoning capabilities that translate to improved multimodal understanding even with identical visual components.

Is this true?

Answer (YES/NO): NO